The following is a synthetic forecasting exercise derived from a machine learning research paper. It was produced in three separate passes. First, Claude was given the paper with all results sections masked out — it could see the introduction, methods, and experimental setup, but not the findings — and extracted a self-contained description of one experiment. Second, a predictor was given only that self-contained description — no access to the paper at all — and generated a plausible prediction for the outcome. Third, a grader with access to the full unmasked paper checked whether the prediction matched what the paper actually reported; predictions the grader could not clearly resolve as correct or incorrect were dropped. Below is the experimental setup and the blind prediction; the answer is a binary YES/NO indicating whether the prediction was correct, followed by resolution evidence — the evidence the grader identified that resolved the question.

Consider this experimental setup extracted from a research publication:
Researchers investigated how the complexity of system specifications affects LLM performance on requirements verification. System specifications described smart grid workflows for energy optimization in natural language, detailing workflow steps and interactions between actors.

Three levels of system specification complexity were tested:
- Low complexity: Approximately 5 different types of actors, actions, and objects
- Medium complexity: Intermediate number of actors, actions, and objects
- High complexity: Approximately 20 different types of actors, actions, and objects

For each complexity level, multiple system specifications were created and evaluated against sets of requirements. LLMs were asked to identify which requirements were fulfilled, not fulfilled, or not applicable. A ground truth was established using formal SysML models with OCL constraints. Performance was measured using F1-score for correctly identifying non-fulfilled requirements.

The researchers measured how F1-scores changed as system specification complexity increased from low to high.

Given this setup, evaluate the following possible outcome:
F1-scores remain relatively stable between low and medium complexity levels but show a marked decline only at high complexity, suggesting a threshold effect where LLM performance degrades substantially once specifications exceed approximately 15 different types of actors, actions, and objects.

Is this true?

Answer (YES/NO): NO